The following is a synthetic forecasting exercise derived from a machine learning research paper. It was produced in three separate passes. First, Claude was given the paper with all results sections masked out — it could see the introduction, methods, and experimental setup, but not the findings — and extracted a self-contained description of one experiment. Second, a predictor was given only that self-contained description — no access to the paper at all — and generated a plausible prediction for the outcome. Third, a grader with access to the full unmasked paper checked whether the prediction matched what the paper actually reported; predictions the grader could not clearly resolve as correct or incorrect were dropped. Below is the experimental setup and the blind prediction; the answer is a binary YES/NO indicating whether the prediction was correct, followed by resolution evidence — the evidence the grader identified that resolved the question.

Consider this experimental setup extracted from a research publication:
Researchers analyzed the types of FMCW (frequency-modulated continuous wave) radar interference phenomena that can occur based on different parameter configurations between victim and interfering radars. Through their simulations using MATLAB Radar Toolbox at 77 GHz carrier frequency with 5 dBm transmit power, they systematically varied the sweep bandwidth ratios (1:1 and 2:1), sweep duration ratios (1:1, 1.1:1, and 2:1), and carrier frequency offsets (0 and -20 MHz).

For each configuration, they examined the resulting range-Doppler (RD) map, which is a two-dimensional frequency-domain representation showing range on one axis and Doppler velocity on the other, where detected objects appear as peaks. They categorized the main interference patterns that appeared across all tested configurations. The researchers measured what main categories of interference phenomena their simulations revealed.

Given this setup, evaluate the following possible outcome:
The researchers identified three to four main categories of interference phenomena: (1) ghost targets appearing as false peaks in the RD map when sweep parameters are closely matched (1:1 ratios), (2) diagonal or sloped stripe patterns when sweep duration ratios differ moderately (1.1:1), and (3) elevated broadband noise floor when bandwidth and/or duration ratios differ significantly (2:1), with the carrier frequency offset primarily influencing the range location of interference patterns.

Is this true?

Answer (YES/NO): NO